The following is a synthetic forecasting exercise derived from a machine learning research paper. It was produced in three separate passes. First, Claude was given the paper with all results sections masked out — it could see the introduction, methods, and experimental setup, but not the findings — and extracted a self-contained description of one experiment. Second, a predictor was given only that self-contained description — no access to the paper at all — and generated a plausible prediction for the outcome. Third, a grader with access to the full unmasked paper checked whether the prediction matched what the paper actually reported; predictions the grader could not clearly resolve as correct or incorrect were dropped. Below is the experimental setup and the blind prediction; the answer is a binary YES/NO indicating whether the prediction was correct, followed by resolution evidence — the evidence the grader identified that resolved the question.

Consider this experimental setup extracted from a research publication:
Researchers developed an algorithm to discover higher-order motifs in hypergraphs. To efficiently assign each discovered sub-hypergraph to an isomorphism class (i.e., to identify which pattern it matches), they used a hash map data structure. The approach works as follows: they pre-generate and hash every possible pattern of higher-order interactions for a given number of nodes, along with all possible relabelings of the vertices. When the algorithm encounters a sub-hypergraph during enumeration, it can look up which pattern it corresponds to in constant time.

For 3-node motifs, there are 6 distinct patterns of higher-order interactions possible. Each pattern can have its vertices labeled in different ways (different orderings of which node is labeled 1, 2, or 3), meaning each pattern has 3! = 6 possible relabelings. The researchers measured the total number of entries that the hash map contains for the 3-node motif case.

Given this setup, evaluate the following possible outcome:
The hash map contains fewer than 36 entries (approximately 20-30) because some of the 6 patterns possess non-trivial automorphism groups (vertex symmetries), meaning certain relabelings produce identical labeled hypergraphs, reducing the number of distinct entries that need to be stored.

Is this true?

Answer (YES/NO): NO